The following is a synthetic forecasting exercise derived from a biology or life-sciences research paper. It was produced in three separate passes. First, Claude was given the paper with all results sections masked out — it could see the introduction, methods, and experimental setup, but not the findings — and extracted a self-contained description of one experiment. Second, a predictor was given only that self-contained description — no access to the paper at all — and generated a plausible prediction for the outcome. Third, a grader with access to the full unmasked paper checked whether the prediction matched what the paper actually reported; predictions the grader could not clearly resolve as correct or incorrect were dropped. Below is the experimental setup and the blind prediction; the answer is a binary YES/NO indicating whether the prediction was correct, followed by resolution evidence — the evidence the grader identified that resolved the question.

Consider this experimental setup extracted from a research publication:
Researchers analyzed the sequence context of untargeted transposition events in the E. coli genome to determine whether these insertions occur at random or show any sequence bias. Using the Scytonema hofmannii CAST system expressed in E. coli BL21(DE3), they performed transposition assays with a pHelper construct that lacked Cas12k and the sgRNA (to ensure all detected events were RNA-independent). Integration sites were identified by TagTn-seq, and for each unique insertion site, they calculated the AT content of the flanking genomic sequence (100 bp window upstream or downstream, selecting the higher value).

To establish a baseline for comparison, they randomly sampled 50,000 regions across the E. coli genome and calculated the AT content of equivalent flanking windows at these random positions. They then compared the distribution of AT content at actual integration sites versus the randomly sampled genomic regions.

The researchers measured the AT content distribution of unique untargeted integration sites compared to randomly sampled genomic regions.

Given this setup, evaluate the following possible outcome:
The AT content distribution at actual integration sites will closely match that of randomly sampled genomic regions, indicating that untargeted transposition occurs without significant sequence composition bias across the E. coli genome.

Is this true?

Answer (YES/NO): NO